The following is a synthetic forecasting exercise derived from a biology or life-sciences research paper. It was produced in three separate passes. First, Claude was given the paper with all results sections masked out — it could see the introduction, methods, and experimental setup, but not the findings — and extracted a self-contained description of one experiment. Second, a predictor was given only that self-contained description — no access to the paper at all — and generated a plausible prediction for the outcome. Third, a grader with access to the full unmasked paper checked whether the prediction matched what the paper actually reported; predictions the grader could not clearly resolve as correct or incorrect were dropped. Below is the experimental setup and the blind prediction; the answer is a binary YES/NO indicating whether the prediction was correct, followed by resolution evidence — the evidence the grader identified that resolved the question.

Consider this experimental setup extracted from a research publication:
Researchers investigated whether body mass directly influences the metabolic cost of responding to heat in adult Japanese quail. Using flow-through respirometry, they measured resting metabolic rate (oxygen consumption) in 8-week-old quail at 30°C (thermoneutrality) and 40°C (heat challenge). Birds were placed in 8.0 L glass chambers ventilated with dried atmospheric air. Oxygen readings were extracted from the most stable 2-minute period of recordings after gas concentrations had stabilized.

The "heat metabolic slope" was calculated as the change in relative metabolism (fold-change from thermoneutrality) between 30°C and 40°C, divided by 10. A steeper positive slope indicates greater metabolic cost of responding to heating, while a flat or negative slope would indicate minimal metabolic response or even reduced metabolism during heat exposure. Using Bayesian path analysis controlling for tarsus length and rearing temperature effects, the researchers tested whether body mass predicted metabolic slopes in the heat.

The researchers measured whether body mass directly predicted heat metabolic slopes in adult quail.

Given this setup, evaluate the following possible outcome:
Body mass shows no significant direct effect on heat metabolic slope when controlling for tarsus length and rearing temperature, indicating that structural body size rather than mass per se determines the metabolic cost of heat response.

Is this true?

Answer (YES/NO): NO